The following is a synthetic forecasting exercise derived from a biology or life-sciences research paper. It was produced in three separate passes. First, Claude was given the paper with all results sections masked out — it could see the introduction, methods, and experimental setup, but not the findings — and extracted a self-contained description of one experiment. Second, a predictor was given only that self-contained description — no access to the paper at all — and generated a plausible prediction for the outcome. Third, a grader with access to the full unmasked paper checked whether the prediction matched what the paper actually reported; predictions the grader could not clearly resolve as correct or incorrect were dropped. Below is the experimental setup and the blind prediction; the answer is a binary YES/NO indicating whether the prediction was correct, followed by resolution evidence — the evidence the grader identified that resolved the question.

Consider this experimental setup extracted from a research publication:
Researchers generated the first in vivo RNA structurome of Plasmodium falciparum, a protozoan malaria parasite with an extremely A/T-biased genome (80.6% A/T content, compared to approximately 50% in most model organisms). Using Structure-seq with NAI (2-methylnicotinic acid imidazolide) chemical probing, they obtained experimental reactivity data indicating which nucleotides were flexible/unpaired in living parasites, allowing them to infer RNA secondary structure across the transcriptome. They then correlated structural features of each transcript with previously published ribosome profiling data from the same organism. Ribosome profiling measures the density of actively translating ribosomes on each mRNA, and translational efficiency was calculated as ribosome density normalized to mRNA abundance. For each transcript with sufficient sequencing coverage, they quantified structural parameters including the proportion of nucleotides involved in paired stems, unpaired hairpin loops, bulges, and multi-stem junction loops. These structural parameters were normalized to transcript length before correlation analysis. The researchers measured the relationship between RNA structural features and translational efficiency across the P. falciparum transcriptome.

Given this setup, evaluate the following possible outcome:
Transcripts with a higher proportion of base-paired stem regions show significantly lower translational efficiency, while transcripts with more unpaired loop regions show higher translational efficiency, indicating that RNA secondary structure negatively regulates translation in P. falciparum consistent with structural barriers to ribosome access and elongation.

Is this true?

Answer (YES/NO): NO